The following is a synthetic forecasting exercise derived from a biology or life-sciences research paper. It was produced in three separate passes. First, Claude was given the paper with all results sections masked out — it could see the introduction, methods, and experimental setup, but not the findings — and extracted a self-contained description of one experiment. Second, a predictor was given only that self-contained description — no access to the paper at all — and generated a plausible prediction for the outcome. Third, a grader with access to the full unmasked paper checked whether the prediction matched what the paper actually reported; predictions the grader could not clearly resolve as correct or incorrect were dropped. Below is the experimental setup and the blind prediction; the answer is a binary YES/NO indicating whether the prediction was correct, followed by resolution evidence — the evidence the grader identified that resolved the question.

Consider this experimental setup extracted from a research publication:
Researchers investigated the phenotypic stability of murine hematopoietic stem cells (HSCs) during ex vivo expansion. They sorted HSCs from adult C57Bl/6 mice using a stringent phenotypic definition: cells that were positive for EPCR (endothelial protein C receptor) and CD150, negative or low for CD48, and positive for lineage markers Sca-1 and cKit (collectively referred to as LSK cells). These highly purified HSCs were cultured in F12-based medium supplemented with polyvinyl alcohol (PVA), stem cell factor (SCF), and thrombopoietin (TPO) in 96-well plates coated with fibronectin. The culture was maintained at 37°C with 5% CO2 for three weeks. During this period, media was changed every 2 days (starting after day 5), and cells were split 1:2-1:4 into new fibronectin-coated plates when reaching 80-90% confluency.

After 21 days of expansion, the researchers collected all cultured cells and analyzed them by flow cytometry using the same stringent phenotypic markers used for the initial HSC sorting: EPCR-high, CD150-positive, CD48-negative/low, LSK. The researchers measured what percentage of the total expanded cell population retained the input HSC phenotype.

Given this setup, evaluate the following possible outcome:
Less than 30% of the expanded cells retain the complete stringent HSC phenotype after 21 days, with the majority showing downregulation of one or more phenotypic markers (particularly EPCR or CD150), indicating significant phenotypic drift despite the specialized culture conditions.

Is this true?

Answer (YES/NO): YES